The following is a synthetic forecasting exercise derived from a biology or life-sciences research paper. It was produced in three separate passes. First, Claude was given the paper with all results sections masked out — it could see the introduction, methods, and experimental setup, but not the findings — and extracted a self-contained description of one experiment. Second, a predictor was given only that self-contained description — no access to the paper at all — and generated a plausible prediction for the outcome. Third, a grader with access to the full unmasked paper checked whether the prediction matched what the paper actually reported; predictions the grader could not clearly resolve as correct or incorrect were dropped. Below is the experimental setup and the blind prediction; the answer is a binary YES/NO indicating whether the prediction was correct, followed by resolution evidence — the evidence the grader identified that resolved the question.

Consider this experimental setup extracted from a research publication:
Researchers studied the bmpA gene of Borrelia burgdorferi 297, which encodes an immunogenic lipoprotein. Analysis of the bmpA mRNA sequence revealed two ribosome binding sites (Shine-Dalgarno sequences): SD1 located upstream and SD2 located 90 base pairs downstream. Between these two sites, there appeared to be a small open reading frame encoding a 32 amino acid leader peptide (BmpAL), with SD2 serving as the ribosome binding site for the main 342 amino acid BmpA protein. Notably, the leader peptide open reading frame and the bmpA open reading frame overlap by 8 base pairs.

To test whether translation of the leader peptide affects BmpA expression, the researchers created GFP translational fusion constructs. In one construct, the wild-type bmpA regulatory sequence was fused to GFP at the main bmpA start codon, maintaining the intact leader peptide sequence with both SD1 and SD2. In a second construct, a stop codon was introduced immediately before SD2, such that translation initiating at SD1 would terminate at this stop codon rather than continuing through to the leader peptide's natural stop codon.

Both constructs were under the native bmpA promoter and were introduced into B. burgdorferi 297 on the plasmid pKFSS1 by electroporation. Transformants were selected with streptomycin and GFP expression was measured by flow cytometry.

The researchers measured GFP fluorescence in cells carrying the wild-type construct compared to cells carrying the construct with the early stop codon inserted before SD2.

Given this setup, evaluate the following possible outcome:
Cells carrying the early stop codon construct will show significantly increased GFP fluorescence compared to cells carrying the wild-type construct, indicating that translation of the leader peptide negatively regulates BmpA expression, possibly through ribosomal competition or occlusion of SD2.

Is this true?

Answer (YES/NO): YES